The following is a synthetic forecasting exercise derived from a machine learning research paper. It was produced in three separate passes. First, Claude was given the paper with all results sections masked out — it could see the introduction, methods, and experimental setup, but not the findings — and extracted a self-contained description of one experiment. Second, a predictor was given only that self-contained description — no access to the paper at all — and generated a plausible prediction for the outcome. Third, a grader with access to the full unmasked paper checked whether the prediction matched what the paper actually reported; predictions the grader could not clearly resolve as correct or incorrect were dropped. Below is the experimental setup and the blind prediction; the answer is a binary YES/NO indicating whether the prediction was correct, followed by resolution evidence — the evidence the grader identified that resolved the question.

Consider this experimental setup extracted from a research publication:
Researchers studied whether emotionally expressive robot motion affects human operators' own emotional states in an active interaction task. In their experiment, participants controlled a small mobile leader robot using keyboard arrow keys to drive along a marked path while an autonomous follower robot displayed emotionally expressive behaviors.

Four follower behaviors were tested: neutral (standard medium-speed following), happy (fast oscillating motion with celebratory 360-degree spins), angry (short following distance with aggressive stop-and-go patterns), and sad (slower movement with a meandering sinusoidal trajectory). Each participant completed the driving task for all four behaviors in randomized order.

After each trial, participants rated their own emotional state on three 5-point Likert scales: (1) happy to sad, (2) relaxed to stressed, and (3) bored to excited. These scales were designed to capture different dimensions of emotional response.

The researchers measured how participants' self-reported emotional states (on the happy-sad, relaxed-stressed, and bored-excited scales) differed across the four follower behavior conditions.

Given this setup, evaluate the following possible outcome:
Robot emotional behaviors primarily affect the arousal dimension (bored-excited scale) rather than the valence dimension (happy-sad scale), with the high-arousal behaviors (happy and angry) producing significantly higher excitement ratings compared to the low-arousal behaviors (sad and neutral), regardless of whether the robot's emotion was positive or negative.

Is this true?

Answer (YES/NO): NO